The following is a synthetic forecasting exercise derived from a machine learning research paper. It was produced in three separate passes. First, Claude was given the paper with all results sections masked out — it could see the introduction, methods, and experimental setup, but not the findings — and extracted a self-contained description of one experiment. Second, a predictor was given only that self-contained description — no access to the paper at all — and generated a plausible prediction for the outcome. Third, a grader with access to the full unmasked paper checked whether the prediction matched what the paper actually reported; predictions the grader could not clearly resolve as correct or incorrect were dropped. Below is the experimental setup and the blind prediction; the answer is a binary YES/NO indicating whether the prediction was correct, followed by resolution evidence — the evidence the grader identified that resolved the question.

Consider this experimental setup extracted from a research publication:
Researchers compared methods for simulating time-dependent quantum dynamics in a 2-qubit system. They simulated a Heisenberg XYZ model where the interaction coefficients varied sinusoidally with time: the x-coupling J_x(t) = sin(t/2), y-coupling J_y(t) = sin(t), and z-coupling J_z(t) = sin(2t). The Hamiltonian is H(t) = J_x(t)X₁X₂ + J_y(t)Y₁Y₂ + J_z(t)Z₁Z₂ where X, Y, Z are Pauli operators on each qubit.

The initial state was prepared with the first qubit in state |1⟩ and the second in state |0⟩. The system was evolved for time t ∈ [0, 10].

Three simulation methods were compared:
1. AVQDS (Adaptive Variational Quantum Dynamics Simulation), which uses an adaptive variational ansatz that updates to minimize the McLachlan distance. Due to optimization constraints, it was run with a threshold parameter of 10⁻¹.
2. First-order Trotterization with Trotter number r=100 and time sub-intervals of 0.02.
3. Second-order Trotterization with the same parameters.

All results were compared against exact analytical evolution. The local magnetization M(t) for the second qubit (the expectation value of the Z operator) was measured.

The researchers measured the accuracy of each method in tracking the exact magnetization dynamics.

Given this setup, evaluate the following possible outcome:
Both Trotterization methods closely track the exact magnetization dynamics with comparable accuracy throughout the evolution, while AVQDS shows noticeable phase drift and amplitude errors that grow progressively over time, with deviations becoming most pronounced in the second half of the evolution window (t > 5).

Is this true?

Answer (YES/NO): NO